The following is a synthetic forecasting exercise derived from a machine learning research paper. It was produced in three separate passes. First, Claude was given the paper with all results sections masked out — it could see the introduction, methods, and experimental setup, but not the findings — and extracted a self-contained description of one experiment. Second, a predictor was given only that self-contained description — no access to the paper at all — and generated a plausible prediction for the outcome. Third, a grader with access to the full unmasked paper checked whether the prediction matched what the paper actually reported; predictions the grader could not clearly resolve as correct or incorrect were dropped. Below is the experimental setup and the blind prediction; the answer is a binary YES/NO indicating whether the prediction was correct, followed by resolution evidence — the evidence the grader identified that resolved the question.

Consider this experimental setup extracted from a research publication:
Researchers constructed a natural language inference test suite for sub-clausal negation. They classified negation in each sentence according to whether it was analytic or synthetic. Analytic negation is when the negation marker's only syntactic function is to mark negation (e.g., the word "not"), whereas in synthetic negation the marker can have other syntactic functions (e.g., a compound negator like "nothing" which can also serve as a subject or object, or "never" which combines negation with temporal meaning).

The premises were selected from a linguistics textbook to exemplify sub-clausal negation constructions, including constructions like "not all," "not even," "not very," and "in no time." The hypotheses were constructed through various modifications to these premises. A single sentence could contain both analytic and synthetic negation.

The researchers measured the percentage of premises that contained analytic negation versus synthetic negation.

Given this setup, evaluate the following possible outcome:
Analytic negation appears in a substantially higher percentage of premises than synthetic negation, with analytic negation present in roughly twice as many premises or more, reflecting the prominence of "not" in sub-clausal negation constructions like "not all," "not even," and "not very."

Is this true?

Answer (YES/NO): YES